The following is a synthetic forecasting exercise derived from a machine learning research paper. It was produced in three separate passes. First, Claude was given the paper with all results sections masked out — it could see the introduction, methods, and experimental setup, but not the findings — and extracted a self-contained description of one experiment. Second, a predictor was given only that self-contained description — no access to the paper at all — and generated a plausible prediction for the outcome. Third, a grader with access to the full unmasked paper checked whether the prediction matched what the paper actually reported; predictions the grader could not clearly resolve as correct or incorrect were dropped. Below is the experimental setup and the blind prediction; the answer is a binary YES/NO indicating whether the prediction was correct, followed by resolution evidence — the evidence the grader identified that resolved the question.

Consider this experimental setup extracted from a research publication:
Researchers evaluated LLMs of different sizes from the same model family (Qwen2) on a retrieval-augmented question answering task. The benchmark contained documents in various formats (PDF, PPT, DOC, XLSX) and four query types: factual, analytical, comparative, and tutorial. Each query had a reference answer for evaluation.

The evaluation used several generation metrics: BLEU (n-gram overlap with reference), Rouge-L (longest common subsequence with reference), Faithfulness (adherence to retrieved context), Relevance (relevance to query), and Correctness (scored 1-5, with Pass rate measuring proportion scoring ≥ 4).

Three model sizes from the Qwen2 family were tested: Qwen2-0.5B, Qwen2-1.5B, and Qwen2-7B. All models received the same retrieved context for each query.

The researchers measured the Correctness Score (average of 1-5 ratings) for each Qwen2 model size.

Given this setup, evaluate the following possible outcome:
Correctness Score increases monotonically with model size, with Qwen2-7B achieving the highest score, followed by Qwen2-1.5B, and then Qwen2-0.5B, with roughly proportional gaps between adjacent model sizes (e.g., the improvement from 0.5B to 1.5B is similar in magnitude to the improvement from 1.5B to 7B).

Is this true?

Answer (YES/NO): NO